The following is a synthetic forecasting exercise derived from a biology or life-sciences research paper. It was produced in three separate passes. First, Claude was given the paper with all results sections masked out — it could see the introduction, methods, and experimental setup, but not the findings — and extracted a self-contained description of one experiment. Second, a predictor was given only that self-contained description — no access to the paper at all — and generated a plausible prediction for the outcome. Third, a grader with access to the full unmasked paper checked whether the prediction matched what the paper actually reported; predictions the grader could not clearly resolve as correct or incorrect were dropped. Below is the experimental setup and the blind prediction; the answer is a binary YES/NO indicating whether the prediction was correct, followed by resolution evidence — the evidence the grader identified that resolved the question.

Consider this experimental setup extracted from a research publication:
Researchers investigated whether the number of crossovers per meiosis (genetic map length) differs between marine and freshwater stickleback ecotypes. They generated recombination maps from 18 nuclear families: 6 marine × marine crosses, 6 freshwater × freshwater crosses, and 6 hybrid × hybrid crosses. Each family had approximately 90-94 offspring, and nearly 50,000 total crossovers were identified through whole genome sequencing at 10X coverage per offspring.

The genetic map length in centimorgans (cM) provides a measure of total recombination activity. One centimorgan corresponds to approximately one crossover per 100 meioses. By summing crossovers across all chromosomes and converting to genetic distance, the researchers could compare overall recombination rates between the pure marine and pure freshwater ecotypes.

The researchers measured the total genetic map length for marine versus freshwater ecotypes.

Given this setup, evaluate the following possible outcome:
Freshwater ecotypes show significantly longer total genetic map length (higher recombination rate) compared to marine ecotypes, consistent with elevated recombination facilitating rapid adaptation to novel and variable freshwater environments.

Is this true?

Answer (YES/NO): NO